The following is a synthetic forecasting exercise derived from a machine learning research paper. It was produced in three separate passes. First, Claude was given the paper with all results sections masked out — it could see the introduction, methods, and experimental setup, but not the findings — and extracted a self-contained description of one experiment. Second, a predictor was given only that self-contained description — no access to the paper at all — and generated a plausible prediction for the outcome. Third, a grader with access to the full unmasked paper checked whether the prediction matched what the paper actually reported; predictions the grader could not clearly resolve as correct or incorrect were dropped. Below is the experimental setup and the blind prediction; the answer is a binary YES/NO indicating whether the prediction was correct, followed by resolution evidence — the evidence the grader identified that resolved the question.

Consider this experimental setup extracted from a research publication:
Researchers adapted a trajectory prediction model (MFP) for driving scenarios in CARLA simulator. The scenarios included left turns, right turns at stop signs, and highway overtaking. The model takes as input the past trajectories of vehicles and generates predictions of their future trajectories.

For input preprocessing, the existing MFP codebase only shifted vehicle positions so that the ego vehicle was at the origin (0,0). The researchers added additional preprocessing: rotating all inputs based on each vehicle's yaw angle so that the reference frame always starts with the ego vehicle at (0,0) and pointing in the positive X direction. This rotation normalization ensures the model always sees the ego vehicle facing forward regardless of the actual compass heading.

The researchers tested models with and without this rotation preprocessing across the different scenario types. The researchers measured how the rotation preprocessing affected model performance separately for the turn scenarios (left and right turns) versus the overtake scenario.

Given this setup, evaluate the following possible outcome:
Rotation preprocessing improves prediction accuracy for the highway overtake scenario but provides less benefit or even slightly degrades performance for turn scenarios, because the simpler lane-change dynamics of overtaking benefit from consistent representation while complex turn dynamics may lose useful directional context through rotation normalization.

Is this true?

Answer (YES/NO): NO